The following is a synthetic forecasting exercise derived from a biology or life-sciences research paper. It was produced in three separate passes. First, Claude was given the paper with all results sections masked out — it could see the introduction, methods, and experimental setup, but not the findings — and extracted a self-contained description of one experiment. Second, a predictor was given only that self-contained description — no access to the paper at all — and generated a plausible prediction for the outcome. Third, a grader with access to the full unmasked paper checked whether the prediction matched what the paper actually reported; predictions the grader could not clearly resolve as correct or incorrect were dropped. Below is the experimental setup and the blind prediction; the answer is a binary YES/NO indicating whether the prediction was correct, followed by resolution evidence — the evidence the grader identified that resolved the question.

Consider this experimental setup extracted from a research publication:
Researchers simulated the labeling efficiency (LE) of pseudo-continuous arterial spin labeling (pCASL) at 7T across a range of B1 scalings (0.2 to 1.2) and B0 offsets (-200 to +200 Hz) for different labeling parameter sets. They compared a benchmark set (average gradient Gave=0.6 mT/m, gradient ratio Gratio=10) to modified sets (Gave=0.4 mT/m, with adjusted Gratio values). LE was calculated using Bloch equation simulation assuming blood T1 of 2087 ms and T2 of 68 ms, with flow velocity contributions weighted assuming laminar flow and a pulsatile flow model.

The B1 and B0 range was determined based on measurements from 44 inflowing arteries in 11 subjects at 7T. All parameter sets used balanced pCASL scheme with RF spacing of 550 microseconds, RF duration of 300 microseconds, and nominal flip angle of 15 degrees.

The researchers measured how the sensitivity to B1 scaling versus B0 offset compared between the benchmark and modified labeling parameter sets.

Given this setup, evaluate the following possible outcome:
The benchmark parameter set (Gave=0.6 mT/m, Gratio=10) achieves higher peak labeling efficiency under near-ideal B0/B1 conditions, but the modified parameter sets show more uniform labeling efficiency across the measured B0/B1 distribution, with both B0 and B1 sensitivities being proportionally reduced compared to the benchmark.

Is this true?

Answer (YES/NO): NO